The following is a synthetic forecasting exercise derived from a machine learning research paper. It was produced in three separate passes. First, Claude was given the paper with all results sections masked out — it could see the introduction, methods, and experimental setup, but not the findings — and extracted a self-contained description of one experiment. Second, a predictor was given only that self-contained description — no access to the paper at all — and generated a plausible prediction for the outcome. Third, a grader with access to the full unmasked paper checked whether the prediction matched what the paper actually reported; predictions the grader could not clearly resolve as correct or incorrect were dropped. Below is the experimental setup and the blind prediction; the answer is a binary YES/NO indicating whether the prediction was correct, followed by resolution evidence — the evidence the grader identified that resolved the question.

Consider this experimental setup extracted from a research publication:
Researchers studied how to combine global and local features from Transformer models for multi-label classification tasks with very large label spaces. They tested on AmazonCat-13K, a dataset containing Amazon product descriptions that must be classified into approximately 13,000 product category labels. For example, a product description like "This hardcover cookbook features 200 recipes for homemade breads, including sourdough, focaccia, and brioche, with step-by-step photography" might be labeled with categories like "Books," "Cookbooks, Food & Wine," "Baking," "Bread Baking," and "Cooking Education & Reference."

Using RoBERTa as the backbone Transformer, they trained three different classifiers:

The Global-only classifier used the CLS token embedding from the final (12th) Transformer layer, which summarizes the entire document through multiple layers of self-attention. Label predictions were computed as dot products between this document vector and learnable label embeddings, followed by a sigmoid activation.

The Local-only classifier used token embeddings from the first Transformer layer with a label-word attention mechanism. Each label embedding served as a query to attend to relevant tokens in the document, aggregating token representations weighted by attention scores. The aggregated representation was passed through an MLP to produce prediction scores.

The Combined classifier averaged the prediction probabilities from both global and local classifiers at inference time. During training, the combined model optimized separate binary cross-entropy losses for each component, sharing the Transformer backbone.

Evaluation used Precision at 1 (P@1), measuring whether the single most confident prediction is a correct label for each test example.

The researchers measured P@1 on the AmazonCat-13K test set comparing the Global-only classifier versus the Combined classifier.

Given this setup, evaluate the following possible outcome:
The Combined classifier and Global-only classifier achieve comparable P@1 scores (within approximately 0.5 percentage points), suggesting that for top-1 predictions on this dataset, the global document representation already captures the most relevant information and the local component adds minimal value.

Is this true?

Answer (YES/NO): YES